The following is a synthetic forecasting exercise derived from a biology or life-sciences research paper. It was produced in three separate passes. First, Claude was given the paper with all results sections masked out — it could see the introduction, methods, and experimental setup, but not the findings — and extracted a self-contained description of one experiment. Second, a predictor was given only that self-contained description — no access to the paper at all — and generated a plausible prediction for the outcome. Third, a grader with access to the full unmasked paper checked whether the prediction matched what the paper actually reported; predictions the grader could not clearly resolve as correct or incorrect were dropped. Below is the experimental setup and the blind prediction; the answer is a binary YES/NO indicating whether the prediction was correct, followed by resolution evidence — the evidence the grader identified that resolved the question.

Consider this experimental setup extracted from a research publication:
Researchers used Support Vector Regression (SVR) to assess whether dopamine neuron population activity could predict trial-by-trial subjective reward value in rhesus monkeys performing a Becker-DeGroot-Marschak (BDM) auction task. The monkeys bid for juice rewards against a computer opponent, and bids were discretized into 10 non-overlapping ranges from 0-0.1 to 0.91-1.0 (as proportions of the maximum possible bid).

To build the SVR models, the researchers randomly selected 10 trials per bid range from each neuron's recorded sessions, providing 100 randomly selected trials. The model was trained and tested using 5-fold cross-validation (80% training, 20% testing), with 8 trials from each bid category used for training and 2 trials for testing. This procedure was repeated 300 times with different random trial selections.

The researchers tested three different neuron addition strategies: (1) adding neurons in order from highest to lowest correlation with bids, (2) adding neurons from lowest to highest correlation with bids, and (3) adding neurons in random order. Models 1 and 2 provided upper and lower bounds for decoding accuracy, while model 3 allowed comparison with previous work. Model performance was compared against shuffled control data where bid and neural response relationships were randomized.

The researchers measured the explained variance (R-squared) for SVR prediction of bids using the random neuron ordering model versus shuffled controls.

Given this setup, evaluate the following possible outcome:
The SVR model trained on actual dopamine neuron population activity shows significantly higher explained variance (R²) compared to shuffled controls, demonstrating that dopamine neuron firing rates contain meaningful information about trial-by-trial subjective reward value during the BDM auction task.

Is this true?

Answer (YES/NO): YES